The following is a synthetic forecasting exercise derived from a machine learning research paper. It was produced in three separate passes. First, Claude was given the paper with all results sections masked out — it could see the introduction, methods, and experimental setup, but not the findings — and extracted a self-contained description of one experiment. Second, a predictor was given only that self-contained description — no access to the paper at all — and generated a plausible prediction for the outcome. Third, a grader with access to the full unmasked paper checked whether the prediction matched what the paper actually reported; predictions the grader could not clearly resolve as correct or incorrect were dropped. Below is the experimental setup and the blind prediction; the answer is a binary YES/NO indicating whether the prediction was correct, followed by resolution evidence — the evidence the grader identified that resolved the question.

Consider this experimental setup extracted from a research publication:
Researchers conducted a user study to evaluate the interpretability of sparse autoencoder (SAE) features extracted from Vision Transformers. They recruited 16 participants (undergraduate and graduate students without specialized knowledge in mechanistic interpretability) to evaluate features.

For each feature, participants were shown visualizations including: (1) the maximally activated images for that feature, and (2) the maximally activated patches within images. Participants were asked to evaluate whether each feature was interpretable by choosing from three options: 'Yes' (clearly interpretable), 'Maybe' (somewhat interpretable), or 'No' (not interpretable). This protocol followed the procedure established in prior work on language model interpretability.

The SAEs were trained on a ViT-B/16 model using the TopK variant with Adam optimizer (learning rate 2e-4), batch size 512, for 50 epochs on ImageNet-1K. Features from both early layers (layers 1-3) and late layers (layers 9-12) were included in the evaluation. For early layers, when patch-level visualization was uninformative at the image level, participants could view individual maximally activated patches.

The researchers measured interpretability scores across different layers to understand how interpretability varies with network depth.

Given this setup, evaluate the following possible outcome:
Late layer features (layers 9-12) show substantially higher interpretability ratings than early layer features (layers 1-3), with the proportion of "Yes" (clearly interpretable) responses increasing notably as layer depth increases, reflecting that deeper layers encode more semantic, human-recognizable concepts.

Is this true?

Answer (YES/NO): NO